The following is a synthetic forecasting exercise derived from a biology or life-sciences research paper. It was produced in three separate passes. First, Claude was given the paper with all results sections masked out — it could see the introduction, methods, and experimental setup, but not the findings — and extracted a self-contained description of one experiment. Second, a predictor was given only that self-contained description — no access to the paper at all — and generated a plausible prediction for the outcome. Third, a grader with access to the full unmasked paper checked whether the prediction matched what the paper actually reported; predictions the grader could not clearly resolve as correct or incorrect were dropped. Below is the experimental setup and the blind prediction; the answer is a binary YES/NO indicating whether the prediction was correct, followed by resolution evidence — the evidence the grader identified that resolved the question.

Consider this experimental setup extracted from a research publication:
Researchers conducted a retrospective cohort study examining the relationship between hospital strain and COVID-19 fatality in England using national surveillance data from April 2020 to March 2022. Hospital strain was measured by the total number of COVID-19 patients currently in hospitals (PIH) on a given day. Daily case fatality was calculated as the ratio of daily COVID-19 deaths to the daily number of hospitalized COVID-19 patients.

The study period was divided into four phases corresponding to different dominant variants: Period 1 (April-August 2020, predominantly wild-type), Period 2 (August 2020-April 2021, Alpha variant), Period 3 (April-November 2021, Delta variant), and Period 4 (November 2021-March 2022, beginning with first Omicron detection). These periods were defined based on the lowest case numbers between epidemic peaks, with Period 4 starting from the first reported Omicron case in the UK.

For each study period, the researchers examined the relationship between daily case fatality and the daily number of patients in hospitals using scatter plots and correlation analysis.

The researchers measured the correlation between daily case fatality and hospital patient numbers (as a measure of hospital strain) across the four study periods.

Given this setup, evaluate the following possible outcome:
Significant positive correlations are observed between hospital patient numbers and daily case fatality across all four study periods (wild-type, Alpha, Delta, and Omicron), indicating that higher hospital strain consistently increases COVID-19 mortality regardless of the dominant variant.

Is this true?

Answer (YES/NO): NO